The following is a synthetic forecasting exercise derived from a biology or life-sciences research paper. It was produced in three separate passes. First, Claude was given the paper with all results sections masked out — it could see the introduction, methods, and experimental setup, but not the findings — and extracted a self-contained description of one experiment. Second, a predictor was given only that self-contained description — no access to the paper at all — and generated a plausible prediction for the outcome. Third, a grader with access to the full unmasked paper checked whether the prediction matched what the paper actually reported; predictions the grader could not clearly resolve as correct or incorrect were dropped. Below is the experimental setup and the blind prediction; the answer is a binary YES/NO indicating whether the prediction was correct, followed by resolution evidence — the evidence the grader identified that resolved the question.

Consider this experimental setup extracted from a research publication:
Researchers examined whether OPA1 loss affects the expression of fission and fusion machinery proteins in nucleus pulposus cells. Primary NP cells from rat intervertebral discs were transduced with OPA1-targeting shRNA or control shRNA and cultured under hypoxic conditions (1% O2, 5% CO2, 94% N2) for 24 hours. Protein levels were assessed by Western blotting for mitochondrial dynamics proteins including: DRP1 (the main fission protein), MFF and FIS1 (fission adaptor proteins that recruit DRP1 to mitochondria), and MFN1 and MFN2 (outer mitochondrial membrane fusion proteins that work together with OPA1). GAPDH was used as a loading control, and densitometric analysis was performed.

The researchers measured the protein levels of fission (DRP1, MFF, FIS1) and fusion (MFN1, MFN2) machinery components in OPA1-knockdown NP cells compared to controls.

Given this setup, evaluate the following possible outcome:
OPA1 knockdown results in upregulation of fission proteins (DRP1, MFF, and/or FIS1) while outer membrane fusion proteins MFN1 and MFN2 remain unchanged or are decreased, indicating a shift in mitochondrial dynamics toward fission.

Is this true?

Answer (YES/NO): NO